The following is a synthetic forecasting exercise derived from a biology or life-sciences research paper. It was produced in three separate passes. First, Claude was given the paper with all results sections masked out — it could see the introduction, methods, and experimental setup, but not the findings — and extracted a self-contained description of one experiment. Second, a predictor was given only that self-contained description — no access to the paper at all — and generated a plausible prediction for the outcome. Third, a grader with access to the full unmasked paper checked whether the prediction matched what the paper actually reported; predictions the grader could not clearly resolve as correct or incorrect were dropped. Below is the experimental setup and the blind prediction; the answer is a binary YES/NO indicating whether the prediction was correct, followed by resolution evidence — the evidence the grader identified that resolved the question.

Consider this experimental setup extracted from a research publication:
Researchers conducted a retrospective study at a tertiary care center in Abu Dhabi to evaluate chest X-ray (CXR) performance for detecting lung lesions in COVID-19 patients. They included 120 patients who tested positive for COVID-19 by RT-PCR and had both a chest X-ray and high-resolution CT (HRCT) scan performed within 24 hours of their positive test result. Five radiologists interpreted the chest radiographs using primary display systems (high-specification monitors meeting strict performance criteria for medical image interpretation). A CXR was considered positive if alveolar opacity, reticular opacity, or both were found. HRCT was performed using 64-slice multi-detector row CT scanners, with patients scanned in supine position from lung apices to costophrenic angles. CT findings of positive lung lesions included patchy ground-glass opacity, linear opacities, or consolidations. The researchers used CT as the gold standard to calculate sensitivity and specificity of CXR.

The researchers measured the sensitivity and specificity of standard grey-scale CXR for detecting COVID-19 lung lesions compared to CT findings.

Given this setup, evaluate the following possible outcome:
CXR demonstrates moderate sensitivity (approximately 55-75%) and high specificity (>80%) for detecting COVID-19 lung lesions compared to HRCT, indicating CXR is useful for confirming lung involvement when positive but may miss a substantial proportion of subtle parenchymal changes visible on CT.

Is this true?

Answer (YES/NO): NO